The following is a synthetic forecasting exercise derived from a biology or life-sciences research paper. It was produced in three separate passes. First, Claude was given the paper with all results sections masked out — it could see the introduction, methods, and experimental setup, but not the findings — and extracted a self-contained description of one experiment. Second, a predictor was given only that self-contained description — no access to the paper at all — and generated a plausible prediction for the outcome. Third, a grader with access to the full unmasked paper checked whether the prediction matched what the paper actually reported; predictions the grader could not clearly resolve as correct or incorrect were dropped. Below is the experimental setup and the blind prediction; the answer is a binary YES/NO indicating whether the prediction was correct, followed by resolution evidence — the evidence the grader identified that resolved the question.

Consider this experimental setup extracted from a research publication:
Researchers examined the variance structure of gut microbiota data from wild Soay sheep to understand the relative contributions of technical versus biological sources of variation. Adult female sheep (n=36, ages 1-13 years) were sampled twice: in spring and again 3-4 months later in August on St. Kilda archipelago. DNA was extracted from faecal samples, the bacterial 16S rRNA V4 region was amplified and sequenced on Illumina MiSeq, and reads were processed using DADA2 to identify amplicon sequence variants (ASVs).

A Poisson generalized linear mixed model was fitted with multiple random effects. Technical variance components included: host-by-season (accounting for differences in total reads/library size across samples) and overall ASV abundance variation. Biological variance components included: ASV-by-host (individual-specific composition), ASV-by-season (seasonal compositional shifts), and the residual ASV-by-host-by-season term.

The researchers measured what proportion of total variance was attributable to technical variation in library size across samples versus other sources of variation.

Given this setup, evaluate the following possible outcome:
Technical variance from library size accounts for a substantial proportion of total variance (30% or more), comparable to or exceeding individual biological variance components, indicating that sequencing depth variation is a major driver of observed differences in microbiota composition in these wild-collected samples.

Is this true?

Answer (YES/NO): NO